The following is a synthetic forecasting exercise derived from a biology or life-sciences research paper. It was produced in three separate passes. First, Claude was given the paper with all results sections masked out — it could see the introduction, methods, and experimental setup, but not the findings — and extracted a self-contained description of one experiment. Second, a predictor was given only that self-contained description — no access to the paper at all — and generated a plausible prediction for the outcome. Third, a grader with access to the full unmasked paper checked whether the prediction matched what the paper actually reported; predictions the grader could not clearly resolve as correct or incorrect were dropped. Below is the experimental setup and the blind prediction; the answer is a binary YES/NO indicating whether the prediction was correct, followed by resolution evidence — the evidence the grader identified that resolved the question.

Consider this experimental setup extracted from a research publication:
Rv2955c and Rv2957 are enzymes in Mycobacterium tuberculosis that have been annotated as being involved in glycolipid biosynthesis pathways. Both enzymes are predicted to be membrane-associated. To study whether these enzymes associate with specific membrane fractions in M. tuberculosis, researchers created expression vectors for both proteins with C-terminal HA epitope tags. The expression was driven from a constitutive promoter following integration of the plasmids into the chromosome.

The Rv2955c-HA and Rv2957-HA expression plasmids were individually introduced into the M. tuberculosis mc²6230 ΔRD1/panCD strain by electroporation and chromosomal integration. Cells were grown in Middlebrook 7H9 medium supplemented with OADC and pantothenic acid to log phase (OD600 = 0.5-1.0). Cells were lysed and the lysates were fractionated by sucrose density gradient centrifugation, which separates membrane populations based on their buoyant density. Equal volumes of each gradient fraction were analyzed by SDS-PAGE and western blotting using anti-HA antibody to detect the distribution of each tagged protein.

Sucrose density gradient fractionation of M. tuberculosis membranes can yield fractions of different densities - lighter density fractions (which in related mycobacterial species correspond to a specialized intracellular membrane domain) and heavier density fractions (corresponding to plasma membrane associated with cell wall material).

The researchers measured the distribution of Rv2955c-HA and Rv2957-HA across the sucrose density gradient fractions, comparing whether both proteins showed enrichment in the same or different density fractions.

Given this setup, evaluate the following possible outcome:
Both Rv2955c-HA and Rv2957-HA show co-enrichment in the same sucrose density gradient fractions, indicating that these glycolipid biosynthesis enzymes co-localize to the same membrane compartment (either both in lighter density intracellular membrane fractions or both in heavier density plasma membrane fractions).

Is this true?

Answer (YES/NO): YES